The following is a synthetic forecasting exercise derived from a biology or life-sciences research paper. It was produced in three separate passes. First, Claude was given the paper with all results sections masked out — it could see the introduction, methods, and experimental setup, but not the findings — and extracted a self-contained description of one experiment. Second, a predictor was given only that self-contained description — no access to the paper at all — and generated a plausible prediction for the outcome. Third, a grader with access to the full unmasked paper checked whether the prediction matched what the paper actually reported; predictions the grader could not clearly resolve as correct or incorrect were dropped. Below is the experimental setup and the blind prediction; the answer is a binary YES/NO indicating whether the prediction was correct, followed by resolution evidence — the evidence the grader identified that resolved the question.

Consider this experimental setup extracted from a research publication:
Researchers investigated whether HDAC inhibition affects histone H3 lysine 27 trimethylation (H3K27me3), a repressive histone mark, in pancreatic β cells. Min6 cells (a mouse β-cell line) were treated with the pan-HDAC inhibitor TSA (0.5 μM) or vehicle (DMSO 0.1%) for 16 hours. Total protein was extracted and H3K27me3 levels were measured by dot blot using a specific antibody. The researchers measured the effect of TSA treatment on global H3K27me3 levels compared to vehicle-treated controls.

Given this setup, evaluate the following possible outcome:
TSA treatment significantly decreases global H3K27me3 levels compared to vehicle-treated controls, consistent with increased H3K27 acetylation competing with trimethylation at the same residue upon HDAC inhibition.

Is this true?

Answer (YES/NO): YES